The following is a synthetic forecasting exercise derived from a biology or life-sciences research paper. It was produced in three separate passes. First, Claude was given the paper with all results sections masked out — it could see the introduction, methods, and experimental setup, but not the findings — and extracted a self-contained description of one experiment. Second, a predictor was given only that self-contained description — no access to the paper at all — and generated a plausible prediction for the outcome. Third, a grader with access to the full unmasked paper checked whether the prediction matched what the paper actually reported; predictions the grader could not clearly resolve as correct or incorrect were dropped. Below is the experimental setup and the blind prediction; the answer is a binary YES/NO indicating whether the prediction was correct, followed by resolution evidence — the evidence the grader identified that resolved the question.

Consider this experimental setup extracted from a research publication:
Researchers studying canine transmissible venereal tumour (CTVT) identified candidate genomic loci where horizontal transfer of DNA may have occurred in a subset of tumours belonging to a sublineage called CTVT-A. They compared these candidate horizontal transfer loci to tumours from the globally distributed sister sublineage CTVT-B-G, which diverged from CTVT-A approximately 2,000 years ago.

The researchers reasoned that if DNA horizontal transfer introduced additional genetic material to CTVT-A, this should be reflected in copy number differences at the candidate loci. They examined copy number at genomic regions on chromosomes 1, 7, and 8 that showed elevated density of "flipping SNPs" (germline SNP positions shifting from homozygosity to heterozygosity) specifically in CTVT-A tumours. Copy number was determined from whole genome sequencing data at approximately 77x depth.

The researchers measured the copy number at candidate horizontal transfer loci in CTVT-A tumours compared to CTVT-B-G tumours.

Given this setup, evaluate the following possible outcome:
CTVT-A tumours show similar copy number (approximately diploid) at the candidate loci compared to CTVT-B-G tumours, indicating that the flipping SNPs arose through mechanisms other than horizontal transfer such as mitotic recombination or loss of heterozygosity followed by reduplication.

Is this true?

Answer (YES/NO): NO